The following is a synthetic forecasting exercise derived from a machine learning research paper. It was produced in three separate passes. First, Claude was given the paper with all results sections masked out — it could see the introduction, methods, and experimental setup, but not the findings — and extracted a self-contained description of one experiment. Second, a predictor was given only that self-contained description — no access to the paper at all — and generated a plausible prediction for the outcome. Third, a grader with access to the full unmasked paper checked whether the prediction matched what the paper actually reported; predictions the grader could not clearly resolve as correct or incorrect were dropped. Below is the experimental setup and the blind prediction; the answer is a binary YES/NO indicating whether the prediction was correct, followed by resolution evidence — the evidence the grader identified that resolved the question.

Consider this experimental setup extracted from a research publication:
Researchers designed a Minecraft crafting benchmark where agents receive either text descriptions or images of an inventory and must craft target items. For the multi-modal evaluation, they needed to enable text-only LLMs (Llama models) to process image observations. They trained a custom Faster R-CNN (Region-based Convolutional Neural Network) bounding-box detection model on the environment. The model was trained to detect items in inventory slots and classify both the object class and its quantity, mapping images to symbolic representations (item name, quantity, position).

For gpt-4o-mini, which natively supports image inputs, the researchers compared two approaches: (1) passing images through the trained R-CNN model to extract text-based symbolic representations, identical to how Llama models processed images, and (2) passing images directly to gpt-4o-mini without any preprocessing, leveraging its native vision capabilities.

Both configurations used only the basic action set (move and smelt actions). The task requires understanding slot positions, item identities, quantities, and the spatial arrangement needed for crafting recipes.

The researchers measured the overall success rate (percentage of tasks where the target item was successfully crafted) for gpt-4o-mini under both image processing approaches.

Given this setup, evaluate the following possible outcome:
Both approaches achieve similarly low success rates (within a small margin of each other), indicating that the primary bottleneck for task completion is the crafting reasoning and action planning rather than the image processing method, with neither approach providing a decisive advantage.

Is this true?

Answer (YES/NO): NO